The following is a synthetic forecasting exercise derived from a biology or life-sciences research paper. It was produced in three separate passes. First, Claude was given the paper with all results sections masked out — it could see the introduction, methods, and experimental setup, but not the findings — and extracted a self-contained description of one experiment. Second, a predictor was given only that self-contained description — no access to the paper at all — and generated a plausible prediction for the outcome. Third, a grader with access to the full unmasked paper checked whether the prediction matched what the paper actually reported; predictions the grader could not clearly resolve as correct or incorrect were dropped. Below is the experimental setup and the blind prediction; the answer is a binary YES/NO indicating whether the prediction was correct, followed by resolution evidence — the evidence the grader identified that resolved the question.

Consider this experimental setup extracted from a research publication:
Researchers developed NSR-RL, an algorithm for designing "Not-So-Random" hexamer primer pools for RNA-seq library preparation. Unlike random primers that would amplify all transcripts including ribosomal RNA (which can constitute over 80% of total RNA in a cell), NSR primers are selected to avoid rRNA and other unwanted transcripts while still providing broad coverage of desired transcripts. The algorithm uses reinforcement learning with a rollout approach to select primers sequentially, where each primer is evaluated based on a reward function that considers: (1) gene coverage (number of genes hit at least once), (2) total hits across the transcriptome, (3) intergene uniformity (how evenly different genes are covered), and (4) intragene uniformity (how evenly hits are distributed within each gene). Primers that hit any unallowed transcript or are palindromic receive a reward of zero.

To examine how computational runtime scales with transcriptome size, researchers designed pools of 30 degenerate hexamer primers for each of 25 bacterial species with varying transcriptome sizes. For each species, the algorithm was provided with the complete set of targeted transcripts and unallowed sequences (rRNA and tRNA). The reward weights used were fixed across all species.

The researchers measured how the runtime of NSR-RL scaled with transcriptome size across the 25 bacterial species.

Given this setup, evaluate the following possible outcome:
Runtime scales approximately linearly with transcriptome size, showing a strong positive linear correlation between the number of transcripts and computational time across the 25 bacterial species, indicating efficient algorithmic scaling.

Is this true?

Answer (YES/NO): YES